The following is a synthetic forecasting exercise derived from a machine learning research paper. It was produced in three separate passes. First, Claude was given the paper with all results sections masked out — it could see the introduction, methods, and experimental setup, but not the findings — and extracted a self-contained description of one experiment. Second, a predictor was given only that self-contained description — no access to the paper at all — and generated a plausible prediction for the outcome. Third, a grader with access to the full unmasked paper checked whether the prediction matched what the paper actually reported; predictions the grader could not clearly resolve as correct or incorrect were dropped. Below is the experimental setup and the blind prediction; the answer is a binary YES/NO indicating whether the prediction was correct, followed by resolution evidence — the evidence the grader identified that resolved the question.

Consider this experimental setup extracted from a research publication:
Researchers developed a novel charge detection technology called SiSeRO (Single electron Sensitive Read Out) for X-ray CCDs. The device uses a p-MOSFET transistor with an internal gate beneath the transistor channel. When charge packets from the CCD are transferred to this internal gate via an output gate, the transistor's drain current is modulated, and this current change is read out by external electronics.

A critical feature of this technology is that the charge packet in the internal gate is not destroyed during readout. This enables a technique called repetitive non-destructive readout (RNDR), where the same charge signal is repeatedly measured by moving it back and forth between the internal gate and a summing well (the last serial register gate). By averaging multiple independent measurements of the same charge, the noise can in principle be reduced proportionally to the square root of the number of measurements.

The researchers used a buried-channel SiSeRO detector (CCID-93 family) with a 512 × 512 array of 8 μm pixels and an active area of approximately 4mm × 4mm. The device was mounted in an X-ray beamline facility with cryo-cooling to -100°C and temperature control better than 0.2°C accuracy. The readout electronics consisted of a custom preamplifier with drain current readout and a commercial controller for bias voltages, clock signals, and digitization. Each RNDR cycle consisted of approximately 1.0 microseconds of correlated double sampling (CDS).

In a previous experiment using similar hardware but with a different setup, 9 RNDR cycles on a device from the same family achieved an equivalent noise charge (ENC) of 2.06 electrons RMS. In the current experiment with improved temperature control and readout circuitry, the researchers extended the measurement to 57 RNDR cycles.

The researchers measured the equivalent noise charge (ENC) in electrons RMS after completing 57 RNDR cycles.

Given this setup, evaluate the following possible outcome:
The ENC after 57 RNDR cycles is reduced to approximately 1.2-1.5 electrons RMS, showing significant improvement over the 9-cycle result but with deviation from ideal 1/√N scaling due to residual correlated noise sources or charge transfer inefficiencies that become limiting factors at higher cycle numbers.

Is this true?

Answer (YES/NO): NO